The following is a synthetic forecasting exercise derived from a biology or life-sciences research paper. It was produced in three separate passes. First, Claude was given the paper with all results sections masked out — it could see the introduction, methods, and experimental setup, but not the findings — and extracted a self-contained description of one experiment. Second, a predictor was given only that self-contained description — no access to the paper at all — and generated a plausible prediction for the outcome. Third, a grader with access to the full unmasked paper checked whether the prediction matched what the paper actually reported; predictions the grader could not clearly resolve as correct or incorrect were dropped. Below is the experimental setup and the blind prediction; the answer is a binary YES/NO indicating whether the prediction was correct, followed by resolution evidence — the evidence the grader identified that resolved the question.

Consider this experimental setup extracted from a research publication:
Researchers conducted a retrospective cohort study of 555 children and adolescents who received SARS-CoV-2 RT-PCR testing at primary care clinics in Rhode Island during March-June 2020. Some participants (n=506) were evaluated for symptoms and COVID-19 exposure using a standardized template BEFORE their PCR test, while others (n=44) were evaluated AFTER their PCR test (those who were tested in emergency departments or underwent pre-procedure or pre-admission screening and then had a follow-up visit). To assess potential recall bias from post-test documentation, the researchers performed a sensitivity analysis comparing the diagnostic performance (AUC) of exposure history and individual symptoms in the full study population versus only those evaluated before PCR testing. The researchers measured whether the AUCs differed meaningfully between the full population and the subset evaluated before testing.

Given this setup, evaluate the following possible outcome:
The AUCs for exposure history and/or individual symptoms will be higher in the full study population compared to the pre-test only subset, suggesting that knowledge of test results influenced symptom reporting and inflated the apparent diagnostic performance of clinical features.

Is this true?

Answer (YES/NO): NO